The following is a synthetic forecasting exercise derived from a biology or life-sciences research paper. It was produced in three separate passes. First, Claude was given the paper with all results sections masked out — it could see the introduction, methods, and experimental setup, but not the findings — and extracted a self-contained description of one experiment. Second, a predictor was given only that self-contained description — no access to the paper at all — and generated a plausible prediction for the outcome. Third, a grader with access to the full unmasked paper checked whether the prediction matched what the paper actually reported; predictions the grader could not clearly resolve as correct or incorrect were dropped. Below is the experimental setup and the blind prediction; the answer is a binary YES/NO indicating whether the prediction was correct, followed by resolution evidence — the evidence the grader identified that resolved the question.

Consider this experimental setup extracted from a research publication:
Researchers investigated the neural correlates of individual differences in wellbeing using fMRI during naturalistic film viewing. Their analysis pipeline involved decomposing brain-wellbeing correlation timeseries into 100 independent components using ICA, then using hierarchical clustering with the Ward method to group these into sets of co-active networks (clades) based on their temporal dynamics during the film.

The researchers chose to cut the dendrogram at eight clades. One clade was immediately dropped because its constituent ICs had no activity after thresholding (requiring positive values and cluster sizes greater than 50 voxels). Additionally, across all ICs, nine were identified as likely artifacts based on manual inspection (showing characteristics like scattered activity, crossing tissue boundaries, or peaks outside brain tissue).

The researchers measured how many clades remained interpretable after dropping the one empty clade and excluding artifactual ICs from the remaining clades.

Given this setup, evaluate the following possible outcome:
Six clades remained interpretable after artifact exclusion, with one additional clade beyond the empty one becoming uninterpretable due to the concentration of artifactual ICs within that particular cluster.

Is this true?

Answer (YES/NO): NO